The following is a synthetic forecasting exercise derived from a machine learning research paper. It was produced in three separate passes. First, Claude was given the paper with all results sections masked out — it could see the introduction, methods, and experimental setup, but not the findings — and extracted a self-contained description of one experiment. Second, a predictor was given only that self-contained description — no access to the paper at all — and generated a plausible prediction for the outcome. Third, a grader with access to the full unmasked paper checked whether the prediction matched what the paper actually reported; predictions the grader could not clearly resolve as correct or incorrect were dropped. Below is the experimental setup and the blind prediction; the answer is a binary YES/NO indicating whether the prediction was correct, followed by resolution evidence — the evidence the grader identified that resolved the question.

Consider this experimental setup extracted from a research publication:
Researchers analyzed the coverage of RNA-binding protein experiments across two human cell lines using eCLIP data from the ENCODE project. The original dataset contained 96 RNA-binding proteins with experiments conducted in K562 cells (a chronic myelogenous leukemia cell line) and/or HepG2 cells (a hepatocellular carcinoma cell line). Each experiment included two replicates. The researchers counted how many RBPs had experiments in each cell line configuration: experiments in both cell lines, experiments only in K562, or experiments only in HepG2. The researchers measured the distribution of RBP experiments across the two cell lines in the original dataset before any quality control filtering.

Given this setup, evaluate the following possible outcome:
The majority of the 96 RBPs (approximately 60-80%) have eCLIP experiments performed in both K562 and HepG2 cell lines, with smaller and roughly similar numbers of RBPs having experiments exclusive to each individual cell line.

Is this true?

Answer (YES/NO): NO